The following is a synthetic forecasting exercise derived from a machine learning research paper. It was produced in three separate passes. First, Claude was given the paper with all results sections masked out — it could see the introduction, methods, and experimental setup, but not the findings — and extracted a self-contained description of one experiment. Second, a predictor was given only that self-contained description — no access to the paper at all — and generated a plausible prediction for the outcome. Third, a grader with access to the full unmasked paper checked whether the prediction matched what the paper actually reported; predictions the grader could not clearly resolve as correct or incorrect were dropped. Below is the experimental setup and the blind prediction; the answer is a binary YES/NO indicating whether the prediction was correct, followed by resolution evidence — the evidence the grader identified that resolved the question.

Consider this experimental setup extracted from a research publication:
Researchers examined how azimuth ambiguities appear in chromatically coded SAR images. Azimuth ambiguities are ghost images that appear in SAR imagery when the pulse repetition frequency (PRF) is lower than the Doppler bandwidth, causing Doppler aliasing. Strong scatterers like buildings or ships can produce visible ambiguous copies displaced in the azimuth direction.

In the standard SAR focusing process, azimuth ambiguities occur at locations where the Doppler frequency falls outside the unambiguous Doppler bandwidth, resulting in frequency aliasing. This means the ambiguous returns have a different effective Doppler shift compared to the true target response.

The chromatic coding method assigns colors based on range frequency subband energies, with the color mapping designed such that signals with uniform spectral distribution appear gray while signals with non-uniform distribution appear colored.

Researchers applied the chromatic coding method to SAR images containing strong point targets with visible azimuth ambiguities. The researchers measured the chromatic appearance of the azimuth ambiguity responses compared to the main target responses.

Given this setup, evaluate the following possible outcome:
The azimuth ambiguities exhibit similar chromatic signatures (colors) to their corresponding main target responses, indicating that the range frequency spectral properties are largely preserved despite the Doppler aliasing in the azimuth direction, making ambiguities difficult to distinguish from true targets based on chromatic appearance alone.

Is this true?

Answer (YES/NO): NO